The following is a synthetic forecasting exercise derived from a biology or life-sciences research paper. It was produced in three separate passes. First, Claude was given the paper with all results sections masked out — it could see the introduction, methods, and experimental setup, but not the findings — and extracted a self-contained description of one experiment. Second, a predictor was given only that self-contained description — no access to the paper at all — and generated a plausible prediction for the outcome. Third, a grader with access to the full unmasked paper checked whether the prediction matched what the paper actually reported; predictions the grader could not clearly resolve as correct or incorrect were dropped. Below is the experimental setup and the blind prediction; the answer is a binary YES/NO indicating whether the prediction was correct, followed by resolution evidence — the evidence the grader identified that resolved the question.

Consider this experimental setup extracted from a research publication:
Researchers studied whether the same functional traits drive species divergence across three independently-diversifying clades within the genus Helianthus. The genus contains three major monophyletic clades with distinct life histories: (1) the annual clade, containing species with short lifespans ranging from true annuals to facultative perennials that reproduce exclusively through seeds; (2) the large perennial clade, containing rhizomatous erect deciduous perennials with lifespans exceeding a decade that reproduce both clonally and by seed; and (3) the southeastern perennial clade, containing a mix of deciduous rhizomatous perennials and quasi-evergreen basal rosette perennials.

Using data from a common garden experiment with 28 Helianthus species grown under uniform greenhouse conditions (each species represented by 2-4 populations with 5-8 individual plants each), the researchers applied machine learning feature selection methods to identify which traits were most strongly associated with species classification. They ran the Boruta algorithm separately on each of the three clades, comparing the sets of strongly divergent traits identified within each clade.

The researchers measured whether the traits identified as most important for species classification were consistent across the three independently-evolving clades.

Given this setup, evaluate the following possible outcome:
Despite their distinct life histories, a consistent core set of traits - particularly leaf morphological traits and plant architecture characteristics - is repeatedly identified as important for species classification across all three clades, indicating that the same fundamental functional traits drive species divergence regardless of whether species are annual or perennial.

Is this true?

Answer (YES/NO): YES